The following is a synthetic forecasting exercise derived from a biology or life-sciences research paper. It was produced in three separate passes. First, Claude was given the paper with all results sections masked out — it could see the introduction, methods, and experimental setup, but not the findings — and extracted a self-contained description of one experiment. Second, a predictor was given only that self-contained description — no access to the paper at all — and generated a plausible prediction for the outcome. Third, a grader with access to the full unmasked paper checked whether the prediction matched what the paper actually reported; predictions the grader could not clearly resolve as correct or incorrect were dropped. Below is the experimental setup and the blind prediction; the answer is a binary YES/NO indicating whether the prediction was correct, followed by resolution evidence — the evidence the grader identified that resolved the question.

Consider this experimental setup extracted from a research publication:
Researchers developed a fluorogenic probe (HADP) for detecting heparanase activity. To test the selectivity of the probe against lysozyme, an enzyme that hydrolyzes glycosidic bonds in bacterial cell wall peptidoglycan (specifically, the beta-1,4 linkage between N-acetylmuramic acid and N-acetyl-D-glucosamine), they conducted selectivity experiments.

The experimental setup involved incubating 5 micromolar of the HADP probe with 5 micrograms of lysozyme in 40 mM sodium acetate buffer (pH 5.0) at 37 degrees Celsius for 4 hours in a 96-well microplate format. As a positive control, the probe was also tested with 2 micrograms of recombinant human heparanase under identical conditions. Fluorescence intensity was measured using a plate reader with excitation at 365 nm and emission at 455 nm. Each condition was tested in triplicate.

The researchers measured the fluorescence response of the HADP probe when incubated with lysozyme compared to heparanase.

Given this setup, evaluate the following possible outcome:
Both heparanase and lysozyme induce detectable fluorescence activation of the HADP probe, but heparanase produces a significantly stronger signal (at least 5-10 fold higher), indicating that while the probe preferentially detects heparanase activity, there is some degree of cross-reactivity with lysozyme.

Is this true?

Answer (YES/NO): NO